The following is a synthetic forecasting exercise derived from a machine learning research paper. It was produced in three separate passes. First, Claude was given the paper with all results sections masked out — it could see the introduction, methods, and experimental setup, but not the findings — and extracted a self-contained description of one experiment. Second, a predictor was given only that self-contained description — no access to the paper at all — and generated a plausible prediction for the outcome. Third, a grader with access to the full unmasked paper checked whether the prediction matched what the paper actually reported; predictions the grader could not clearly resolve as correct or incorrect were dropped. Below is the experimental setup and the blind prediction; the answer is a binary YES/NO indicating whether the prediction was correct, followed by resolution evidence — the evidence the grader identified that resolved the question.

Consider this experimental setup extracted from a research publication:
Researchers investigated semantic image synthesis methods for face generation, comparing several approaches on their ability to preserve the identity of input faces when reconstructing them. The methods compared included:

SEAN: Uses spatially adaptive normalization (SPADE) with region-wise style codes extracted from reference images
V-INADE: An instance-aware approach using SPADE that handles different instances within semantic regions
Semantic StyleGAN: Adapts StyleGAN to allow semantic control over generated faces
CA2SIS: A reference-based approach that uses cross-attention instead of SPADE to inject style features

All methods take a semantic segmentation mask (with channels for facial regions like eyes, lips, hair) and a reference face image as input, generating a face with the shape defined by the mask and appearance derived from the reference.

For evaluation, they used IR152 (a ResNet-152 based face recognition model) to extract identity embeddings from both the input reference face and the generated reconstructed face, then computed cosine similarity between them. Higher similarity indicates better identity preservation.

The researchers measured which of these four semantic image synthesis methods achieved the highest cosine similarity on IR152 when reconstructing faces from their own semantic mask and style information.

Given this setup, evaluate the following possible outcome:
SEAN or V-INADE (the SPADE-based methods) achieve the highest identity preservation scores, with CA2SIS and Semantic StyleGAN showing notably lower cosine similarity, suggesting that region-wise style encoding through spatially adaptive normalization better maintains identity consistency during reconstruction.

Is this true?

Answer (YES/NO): NO